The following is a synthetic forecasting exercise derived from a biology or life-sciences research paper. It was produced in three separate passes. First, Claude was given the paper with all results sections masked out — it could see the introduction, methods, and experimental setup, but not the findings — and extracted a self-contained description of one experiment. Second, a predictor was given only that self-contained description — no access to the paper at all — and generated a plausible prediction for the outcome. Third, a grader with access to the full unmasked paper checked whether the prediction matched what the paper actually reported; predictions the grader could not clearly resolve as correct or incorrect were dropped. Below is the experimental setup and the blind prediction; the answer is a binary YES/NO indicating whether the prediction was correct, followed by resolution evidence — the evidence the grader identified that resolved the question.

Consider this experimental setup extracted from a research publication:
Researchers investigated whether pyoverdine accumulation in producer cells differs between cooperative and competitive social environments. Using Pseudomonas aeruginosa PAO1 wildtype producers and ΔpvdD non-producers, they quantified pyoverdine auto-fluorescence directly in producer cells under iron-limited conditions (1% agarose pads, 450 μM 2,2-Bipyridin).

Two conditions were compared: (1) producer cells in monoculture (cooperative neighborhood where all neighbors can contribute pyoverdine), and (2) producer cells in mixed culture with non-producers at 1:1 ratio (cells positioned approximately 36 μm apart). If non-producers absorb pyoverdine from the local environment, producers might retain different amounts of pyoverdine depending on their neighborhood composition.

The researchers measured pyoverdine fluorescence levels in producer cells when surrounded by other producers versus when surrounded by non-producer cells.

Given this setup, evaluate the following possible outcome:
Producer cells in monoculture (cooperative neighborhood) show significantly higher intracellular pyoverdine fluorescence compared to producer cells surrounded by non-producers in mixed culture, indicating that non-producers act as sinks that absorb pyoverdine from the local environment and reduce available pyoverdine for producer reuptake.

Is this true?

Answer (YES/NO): NO